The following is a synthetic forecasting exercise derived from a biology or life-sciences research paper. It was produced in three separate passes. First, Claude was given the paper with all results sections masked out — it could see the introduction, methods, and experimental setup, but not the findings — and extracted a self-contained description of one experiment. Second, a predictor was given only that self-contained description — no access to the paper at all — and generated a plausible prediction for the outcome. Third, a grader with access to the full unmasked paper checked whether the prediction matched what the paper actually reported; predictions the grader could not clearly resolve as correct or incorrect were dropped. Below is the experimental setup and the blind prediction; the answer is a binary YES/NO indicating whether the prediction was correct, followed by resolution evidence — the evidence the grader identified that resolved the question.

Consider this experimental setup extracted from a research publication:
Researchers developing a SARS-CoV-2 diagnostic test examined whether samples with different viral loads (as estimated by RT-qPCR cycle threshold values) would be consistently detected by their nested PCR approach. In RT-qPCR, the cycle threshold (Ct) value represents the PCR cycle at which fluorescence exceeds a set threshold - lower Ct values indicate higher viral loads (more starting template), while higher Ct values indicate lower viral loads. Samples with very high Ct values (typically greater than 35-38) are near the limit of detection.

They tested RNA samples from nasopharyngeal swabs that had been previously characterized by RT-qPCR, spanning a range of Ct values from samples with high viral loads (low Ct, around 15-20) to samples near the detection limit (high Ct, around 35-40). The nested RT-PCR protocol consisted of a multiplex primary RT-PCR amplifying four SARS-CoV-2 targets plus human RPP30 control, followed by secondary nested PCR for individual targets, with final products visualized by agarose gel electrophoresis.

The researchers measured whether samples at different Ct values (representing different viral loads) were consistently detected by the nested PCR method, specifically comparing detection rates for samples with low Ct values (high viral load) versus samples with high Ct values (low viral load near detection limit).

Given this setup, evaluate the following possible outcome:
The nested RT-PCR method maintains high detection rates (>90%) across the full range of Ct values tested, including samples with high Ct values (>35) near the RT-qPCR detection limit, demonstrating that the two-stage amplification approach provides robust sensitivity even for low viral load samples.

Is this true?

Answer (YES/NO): NO